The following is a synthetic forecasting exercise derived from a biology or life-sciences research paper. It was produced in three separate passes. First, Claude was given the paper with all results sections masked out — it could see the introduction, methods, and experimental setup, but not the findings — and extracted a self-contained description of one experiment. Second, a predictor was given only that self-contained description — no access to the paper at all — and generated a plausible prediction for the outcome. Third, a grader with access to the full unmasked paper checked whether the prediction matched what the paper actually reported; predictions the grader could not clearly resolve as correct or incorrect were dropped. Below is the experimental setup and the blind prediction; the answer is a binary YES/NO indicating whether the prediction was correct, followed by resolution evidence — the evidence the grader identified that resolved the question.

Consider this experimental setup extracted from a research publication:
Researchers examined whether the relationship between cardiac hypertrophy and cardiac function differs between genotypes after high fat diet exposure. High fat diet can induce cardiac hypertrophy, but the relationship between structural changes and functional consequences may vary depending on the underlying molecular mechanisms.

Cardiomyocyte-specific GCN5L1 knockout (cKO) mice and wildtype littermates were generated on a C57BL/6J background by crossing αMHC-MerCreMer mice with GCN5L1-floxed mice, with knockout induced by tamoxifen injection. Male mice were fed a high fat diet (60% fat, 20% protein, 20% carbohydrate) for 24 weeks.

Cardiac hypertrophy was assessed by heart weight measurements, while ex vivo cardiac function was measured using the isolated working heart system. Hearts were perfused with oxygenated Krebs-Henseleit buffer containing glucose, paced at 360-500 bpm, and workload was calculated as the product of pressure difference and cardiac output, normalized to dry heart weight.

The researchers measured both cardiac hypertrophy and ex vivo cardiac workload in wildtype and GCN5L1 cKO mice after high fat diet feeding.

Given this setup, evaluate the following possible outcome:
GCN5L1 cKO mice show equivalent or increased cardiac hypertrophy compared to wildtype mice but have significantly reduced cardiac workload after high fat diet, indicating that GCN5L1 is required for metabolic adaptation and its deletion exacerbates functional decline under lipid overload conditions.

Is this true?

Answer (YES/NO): NO